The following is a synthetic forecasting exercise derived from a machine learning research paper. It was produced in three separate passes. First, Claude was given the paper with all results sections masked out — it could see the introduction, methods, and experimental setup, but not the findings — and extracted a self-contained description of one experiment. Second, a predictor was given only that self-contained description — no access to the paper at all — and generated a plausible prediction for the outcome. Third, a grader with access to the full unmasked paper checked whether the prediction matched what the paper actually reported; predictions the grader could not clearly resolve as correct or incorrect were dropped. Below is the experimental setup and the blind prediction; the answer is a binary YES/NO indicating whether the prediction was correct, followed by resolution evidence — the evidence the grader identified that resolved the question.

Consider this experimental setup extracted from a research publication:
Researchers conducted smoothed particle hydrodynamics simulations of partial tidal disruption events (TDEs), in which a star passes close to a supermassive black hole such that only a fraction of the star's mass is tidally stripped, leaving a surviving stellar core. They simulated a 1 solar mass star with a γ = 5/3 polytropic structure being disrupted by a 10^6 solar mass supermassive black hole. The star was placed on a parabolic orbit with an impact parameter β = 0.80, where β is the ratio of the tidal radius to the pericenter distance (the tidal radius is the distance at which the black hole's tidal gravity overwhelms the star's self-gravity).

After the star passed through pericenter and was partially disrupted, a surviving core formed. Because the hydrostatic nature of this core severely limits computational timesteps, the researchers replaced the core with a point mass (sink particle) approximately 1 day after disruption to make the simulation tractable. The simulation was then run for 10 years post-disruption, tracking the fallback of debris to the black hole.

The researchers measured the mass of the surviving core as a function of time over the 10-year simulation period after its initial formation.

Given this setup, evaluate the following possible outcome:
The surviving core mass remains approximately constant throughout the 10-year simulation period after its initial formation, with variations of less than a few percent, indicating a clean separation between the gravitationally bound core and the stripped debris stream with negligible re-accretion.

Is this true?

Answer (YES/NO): YES